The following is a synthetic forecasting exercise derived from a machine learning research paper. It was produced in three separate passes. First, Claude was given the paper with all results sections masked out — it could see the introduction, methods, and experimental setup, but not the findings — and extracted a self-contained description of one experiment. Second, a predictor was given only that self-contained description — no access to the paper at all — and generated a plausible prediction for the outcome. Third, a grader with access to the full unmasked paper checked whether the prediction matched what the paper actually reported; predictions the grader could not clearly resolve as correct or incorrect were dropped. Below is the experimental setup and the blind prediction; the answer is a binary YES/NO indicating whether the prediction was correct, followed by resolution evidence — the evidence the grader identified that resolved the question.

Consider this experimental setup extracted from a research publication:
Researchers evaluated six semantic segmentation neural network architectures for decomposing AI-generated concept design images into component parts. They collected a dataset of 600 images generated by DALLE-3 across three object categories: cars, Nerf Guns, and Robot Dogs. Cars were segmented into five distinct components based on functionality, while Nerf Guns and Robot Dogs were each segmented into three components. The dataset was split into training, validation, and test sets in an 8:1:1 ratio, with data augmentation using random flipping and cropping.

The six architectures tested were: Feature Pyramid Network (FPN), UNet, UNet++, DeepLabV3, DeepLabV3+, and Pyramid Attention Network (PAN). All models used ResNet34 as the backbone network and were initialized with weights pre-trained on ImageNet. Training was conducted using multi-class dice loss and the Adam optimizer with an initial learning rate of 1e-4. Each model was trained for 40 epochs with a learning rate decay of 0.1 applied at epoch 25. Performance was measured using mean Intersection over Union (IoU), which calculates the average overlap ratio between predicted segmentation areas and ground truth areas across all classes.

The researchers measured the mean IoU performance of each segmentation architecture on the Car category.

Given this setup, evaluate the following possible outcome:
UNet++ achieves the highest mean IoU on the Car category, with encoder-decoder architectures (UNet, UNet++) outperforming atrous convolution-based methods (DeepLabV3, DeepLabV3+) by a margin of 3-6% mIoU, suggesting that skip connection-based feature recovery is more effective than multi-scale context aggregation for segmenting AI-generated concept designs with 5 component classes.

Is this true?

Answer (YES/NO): NO